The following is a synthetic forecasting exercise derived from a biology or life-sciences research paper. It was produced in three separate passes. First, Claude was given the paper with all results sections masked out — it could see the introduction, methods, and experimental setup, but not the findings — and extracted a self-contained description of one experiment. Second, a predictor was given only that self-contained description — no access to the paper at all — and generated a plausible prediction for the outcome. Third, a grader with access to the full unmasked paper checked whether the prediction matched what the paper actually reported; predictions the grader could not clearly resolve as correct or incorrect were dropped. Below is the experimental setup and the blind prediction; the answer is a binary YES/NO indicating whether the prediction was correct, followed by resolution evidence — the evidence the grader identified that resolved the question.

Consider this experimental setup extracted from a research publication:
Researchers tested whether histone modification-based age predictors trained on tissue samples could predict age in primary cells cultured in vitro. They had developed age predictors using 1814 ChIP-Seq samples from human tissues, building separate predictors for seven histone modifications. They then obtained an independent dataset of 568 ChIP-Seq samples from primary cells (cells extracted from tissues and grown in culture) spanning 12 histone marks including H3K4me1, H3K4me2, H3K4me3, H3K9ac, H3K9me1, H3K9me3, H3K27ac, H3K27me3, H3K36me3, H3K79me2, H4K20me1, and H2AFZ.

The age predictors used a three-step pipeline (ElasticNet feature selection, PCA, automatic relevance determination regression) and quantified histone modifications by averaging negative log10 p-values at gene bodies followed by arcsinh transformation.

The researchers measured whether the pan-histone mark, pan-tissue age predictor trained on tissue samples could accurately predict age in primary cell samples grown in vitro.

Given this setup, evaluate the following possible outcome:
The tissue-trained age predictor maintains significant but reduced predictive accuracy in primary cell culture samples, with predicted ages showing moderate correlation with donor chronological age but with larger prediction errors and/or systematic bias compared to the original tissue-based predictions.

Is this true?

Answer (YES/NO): YES